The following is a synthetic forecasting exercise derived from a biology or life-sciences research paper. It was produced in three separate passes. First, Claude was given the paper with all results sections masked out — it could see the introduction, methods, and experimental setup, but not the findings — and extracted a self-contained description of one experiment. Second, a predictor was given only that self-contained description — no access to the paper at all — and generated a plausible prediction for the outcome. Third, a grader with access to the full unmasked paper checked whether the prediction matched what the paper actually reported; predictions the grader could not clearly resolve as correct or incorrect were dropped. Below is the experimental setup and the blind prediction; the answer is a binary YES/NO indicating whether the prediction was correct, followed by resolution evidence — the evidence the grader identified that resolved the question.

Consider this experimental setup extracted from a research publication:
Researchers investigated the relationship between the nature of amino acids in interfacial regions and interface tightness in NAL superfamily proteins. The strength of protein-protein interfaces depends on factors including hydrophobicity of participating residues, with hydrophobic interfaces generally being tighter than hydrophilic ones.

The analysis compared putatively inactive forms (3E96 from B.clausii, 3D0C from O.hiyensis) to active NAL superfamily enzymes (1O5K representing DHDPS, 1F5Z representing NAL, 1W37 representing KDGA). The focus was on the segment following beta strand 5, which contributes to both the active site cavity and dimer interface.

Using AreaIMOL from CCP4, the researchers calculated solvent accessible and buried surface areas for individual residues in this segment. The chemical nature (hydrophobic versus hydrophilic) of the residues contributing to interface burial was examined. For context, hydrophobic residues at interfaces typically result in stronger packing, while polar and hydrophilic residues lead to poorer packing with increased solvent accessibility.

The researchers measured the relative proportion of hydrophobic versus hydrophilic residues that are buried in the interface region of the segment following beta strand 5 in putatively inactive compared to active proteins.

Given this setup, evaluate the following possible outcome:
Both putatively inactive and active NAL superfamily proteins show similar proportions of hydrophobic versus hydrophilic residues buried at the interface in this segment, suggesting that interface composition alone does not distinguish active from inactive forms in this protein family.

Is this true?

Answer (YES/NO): NO